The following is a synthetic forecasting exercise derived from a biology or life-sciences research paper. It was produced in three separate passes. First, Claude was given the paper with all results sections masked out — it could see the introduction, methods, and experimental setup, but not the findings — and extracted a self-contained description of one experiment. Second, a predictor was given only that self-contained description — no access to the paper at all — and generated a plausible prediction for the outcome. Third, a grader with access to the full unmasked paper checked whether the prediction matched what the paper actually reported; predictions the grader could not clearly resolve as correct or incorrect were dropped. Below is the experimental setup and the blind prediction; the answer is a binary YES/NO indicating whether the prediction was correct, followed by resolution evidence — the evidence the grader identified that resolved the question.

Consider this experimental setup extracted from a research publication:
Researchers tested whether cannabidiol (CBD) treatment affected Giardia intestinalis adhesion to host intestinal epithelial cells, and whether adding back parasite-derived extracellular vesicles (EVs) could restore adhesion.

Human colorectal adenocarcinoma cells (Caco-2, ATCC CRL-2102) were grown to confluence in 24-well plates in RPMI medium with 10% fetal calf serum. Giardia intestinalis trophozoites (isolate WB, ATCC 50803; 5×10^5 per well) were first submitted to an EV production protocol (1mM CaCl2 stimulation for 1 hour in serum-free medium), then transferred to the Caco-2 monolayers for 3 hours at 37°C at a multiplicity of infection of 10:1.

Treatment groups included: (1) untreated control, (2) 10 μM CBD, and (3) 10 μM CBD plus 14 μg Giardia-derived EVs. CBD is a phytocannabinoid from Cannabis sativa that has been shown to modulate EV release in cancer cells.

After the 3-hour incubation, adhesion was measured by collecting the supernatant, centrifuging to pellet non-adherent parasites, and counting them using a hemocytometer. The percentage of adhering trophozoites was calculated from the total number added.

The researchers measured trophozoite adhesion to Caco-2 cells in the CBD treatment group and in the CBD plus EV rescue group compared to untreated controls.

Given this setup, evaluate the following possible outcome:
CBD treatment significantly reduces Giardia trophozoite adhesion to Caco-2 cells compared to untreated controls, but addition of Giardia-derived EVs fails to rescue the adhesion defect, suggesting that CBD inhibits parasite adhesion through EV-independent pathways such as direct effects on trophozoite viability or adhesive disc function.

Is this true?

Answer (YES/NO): NO